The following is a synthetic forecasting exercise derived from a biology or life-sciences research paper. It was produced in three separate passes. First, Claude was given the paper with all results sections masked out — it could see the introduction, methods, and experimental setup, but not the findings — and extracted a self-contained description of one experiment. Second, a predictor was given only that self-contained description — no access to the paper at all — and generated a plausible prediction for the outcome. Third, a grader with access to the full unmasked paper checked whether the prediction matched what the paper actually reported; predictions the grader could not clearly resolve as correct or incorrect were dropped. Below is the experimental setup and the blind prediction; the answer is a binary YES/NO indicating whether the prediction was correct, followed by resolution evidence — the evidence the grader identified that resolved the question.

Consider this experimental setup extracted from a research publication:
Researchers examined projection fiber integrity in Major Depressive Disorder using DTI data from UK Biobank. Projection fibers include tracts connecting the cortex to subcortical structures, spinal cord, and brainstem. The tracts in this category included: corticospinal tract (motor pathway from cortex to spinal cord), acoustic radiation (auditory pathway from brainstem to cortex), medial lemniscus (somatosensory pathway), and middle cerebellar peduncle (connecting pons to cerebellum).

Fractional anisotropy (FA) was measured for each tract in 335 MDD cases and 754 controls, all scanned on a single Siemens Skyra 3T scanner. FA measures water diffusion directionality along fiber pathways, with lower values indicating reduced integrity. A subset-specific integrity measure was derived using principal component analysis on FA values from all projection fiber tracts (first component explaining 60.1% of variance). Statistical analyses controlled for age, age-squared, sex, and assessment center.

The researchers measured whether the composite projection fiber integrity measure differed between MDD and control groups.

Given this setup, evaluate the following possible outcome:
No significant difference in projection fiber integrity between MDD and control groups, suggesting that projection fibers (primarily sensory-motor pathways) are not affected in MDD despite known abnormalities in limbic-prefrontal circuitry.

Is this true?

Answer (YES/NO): YES